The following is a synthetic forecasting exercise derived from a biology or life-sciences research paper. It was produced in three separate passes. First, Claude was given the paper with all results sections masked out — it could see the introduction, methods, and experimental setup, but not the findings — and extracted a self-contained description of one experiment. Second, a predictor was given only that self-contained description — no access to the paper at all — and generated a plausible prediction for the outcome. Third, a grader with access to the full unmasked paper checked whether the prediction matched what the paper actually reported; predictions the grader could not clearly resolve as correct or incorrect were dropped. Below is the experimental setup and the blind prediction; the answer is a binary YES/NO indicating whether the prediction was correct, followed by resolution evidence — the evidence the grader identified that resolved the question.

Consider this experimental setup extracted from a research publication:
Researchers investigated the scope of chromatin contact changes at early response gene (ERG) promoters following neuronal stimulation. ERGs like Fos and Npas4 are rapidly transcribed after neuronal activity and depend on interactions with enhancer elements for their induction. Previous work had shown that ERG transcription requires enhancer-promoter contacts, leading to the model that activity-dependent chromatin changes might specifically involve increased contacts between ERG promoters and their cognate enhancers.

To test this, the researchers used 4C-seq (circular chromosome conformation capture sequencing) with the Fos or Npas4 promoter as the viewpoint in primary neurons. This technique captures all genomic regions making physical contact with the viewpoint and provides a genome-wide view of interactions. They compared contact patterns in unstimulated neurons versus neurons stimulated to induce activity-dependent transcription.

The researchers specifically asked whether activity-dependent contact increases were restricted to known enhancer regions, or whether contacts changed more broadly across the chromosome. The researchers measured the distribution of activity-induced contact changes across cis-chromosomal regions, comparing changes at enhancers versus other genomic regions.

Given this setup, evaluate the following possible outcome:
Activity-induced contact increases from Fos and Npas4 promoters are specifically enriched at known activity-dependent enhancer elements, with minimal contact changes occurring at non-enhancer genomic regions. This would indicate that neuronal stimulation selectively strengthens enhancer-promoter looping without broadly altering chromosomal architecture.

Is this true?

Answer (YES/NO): NO